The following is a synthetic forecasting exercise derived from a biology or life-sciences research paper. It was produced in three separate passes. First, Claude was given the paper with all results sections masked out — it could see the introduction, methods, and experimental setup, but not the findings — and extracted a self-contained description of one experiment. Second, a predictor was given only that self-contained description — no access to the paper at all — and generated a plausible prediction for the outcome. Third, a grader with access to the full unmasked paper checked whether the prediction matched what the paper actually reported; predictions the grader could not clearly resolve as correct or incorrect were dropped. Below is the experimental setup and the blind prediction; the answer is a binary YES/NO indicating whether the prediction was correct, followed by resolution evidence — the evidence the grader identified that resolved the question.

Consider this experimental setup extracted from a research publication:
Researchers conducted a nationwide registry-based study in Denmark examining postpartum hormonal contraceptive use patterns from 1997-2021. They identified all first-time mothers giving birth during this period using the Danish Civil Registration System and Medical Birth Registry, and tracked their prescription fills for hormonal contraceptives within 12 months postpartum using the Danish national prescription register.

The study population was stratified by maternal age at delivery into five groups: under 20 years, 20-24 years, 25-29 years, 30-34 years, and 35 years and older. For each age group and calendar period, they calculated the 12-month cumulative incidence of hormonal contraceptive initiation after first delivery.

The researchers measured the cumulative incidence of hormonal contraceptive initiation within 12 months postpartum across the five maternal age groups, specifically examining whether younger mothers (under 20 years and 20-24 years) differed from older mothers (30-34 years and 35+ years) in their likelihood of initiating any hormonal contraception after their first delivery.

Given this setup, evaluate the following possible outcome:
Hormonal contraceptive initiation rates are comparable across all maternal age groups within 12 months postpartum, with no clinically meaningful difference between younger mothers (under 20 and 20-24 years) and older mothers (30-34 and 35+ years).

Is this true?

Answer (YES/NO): NO